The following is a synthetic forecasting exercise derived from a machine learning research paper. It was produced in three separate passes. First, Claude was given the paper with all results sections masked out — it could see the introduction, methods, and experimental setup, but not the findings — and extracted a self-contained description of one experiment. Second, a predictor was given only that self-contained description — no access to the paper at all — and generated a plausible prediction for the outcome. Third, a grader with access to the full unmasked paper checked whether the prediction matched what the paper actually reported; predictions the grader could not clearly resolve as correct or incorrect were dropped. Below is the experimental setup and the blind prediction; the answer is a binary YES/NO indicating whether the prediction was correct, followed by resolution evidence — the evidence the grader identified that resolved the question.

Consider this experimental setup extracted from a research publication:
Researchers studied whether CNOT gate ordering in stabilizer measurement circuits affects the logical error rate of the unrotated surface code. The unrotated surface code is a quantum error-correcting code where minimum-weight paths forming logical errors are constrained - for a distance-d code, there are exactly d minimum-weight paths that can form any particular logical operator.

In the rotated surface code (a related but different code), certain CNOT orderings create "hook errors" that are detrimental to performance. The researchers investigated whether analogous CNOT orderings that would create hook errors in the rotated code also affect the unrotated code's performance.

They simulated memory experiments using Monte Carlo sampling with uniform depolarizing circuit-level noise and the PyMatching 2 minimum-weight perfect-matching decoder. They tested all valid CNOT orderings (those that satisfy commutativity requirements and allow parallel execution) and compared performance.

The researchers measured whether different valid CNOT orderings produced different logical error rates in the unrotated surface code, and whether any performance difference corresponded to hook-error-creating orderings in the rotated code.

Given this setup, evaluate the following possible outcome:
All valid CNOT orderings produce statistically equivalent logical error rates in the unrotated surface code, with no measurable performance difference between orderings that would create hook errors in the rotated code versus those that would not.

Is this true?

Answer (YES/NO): NO